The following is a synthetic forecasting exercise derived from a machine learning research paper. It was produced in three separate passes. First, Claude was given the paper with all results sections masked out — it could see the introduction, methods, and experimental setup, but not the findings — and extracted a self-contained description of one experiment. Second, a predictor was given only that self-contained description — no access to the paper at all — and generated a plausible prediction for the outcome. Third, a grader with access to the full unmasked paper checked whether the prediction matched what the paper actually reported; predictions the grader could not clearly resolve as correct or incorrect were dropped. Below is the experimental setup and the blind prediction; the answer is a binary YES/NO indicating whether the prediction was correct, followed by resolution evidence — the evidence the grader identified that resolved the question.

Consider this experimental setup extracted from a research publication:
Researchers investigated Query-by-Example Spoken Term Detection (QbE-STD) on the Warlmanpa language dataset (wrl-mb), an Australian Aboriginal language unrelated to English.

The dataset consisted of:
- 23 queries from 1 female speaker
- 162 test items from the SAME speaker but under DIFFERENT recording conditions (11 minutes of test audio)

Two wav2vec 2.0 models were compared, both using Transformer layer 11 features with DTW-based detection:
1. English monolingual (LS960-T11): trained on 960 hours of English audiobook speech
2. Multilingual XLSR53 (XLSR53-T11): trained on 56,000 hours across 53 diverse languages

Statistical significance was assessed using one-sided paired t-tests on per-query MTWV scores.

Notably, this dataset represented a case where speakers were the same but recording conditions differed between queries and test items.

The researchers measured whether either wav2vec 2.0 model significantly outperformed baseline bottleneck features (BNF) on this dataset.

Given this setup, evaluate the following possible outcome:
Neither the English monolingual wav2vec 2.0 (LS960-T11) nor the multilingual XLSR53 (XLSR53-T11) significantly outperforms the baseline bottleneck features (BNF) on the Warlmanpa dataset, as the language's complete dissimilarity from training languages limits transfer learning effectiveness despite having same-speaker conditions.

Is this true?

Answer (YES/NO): NO